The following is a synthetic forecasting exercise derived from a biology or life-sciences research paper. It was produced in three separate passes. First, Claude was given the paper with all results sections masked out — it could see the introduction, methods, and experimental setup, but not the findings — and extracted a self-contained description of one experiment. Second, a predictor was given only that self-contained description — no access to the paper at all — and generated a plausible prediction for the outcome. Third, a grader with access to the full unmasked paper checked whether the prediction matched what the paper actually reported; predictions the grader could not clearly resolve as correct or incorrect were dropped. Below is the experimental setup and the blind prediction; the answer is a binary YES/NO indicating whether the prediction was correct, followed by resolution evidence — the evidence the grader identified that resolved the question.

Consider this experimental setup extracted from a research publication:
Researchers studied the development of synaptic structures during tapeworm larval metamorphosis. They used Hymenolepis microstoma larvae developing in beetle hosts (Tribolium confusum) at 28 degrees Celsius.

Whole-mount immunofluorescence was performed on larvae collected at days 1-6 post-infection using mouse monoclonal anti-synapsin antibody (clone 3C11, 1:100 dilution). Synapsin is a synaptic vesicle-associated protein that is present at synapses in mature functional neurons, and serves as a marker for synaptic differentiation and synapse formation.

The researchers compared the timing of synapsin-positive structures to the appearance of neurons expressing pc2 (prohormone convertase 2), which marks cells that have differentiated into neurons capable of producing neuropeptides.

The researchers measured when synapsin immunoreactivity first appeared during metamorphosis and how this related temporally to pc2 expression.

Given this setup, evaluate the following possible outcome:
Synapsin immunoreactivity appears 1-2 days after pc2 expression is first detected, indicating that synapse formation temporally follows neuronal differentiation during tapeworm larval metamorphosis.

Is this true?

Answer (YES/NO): YES